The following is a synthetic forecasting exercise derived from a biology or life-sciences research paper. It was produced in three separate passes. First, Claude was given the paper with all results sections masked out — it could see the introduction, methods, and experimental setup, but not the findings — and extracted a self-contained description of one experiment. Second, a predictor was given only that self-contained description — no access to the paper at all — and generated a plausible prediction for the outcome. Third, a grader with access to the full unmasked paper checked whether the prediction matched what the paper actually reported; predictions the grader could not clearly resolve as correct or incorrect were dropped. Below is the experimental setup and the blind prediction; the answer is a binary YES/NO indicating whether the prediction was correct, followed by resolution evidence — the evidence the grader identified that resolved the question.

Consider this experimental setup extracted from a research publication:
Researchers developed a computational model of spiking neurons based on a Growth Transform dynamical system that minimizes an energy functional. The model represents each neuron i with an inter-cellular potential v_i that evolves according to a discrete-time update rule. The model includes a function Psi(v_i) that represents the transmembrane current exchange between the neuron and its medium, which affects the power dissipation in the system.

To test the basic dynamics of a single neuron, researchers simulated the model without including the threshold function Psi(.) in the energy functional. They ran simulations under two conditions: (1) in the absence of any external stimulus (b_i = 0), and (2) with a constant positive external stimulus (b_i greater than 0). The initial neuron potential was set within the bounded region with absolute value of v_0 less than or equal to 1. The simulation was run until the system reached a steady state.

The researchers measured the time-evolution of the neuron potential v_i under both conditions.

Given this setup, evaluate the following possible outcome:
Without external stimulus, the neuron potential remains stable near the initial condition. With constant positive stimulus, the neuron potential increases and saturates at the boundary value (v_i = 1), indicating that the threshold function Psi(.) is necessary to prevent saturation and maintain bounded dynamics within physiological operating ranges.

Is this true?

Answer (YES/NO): NO